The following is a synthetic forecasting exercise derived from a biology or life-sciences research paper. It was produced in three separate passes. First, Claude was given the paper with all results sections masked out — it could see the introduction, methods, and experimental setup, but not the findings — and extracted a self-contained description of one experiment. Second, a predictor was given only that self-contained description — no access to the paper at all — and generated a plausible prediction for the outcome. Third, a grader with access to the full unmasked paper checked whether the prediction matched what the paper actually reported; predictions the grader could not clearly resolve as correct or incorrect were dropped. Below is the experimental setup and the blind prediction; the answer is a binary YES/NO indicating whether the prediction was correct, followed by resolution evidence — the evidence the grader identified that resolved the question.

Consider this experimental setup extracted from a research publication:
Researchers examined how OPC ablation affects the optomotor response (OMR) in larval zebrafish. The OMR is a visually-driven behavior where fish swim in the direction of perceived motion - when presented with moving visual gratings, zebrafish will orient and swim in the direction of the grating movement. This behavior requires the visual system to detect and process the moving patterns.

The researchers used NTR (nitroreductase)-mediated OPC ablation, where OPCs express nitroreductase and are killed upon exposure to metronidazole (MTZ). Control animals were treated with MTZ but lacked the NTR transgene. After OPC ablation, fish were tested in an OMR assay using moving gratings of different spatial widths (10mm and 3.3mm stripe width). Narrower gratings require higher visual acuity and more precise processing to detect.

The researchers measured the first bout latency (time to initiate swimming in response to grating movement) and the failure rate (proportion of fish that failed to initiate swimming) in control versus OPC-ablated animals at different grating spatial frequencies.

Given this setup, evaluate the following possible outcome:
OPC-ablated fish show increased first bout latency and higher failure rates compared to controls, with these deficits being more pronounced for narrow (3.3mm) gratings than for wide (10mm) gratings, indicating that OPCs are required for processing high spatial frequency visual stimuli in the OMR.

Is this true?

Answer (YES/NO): YES